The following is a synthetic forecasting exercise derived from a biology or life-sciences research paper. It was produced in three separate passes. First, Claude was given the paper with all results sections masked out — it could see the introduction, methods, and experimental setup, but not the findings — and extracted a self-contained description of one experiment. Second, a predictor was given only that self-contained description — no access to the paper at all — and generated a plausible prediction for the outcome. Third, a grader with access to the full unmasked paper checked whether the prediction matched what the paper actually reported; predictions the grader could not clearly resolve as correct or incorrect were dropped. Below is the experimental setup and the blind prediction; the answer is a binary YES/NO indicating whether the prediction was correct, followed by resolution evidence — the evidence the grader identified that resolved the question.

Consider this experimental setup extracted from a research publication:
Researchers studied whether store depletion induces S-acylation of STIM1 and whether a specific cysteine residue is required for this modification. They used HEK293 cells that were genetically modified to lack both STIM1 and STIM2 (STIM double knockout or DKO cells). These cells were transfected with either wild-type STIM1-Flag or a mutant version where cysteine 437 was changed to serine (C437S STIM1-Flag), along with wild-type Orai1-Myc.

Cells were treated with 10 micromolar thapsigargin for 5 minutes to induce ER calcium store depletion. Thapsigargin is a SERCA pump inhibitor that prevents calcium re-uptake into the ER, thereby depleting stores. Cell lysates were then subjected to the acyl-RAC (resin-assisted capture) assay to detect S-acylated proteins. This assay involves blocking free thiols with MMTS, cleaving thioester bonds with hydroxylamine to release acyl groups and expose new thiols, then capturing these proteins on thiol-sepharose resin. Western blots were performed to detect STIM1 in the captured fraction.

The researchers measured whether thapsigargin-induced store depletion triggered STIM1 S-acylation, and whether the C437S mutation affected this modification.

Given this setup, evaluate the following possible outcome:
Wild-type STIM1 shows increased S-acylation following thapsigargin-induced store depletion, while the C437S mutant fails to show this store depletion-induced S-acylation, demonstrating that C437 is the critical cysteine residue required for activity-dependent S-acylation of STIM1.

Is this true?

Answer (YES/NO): YES